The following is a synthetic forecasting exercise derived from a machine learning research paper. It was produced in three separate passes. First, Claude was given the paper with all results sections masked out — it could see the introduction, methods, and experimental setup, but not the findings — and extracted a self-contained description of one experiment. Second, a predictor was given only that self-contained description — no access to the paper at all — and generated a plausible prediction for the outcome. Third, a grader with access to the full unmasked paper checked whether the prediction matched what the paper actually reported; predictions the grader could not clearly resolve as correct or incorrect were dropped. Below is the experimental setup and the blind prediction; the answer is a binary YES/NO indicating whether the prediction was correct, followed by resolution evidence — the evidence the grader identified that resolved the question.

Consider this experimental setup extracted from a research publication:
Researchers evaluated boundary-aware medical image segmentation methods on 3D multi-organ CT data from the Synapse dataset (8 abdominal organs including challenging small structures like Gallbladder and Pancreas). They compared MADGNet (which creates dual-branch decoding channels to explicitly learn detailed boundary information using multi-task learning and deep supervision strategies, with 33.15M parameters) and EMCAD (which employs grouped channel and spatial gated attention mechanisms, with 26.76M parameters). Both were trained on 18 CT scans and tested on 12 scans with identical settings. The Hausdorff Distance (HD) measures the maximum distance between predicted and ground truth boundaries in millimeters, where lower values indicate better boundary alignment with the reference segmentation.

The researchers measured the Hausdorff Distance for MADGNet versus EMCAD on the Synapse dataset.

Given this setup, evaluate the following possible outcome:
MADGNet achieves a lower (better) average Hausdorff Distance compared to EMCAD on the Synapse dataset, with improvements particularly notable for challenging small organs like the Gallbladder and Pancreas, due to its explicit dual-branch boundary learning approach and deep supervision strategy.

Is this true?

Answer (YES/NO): NO